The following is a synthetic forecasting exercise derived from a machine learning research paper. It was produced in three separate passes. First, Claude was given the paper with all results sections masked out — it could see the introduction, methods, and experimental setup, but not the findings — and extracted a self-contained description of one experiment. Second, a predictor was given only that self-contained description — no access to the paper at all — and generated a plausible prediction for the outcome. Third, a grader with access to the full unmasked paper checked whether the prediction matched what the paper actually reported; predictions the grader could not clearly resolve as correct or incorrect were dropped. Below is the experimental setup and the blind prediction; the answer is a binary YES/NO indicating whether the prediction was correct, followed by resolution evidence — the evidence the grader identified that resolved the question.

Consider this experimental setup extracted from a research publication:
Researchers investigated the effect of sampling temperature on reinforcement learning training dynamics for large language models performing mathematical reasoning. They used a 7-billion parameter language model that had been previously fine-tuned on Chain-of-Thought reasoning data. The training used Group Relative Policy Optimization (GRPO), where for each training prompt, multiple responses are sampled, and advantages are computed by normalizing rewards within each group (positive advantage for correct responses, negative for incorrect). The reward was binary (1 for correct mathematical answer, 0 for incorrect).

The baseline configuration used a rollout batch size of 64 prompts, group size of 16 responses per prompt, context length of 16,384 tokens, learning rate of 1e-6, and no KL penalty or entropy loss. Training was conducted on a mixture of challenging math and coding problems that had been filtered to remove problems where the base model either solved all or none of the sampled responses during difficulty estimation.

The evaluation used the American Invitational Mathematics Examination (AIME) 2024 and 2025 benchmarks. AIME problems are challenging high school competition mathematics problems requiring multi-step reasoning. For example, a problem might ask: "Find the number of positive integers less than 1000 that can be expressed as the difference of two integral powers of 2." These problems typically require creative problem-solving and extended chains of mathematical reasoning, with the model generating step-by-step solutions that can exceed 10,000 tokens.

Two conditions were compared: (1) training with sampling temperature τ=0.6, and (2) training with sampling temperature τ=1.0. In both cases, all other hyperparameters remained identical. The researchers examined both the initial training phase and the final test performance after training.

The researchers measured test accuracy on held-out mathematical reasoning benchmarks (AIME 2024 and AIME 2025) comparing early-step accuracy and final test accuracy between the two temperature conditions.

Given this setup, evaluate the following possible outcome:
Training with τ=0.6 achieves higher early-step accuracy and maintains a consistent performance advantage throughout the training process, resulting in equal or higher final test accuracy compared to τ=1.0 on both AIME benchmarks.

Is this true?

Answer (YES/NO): NO